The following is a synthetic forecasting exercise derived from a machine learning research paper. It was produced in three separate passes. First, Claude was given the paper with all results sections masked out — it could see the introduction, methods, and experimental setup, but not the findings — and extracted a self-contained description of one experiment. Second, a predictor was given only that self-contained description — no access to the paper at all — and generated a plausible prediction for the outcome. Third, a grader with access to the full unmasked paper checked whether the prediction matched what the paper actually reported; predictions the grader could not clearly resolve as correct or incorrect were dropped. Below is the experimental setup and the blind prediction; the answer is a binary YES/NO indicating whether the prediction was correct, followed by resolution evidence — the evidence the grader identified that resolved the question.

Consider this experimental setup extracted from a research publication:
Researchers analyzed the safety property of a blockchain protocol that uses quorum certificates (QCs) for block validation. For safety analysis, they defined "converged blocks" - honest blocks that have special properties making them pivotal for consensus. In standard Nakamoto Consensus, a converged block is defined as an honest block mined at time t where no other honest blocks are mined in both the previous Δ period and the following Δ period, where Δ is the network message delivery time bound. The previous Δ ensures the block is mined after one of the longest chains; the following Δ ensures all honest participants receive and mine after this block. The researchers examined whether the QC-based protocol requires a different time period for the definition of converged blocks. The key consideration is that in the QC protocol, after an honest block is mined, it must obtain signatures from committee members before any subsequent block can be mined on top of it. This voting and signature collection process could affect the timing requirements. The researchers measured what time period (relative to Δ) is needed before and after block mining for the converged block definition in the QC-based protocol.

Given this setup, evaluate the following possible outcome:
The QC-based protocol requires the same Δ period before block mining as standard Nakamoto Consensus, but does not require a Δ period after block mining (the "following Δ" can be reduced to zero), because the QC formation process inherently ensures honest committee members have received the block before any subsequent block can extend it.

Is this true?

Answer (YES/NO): NO